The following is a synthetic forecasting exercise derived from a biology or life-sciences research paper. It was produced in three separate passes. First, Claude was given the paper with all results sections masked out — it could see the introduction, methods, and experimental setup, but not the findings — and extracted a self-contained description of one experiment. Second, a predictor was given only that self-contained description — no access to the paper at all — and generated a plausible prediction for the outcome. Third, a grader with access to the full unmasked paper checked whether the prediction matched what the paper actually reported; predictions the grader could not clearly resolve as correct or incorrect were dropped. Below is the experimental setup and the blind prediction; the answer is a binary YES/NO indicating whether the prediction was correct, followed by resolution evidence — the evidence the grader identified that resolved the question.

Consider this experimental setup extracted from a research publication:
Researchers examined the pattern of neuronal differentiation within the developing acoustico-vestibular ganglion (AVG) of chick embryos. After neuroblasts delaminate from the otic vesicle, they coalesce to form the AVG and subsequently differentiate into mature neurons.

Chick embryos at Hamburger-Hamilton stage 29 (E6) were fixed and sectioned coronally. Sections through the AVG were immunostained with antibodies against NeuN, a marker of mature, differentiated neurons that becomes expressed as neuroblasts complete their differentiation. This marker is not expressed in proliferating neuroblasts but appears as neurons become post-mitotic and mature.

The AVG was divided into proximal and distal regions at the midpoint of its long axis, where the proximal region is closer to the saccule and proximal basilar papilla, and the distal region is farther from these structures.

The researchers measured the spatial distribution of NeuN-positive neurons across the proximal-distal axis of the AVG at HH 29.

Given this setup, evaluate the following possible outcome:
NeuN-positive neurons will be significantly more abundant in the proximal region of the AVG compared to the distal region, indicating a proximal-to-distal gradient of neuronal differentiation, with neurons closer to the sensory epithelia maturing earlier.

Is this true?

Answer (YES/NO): NO